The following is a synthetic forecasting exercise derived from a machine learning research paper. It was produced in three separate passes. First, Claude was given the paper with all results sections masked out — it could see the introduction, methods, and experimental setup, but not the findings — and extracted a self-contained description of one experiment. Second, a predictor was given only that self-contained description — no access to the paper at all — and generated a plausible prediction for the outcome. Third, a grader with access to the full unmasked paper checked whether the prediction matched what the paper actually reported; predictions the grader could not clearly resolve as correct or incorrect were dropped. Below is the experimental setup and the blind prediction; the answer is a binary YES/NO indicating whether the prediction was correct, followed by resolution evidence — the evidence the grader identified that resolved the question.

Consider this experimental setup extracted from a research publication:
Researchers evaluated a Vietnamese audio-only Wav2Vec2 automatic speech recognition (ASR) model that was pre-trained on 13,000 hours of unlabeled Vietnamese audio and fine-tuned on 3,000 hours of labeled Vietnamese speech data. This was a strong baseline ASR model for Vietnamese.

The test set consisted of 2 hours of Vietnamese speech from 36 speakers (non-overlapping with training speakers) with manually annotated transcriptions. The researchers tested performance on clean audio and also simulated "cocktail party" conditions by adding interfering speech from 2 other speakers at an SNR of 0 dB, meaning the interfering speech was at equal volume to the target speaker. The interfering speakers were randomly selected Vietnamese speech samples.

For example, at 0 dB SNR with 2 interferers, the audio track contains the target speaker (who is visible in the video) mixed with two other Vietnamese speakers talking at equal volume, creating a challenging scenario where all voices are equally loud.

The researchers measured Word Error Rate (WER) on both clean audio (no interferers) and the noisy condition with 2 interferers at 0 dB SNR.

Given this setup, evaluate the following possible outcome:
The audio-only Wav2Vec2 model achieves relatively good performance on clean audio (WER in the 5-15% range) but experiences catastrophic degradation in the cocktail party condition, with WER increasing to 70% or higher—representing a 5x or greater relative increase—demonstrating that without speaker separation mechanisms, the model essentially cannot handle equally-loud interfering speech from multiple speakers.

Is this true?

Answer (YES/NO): NO